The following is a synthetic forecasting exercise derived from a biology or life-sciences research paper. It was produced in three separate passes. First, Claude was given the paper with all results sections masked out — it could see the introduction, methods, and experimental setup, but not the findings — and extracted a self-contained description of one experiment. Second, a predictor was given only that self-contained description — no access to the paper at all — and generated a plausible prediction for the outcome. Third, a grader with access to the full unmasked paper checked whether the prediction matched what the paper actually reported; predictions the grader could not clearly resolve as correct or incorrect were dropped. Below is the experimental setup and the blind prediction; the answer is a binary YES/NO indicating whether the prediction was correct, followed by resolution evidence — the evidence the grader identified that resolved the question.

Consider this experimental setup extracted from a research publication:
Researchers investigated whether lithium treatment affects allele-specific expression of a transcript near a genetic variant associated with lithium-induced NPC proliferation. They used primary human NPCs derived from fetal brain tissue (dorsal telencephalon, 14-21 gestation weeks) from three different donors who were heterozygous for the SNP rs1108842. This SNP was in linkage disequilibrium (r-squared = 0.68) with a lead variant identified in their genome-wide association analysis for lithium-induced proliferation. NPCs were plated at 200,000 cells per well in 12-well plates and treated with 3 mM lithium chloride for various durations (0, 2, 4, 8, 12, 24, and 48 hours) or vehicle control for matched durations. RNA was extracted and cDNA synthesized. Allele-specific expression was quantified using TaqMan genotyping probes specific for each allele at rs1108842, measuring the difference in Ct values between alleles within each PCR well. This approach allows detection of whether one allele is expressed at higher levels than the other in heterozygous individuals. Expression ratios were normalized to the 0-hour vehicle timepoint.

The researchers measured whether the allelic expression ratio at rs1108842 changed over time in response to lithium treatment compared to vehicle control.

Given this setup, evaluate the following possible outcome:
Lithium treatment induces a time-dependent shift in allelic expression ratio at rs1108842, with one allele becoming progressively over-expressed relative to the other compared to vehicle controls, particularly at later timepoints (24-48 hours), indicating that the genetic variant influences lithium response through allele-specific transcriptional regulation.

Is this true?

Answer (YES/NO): NO